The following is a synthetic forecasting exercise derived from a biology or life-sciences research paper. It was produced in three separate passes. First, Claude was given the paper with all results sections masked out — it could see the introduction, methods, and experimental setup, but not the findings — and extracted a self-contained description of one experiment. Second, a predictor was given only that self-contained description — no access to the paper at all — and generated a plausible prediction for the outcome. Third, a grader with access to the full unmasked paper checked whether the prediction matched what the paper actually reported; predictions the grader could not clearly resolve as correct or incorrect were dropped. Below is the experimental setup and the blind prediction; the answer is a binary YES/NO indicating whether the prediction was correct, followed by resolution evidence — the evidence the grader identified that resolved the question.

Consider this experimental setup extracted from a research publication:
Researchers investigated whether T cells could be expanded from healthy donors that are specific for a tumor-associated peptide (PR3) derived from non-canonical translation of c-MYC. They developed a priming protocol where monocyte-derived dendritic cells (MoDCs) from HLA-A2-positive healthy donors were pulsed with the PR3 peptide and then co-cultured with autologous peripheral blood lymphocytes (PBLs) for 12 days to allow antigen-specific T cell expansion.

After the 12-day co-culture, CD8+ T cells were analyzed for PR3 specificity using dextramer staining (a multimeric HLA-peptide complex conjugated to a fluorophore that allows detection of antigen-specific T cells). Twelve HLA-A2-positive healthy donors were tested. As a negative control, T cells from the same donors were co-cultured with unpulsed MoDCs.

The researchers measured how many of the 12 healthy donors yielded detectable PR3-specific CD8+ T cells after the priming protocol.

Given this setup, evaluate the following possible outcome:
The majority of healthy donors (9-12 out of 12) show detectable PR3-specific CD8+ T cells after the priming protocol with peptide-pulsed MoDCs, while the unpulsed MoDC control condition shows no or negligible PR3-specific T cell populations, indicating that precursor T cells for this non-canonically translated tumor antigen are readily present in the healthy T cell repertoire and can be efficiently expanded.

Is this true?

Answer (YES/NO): NO